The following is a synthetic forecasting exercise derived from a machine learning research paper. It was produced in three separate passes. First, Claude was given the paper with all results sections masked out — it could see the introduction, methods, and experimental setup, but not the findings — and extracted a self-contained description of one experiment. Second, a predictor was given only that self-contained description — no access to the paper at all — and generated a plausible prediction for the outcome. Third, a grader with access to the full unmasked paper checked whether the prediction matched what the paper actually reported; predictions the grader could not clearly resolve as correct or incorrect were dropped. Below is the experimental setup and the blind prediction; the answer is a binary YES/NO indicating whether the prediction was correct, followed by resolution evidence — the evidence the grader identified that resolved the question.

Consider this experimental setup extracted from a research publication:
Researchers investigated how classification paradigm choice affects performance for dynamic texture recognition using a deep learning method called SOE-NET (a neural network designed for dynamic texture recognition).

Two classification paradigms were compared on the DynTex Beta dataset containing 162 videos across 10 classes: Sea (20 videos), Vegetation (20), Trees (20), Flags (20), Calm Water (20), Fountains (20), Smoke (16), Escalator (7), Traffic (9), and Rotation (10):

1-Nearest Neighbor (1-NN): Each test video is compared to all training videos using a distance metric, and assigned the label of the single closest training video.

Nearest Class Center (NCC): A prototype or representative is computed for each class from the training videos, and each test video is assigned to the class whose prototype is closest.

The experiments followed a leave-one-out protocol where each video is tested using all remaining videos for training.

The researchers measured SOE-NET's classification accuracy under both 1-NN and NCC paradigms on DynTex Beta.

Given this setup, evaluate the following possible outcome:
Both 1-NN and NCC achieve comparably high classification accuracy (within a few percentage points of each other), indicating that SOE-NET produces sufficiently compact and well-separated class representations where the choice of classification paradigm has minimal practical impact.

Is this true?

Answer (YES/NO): NO